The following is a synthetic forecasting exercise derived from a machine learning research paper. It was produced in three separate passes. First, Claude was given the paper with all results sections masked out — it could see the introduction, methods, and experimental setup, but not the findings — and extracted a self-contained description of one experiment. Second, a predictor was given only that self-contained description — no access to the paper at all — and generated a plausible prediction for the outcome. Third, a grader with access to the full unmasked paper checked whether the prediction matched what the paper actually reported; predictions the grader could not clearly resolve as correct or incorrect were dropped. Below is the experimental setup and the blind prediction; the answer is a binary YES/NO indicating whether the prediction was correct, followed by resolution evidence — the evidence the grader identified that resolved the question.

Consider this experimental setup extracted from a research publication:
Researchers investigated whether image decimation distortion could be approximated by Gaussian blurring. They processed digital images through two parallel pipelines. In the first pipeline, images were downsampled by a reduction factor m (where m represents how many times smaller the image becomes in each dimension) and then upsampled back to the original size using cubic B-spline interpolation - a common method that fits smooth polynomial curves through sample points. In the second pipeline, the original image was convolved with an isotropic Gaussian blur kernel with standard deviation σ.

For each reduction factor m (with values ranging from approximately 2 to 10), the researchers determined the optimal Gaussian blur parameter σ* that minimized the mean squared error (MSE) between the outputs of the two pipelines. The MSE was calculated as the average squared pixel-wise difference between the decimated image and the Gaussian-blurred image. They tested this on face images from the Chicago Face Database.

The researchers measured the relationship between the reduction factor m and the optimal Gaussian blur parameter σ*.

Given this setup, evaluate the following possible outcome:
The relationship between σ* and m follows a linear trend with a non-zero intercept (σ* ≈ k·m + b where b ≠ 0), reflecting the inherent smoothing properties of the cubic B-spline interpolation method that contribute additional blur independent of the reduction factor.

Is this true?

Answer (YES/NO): NO